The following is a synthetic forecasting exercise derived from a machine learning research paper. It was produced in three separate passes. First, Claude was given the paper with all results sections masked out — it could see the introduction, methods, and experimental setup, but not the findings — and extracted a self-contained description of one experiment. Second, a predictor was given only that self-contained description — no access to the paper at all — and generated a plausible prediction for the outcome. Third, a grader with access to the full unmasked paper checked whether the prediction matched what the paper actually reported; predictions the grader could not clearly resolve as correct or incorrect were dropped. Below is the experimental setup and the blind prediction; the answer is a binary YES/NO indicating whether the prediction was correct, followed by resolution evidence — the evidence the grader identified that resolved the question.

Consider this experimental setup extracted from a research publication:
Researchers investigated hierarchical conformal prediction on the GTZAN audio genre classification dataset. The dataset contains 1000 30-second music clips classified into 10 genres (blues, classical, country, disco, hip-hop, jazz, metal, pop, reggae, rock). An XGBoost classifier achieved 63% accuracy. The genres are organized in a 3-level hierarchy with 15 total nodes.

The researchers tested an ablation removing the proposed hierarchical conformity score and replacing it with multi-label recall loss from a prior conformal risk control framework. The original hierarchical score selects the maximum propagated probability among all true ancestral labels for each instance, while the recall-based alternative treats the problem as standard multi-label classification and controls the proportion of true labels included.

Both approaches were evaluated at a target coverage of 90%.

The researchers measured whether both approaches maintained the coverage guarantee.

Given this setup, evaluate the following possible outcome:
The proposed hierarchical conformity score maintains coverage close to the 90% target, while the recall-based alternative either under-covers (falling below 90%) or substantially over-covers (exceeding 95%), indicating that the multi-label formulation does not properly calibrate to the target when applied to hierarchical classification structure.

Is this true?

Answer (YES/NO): NO